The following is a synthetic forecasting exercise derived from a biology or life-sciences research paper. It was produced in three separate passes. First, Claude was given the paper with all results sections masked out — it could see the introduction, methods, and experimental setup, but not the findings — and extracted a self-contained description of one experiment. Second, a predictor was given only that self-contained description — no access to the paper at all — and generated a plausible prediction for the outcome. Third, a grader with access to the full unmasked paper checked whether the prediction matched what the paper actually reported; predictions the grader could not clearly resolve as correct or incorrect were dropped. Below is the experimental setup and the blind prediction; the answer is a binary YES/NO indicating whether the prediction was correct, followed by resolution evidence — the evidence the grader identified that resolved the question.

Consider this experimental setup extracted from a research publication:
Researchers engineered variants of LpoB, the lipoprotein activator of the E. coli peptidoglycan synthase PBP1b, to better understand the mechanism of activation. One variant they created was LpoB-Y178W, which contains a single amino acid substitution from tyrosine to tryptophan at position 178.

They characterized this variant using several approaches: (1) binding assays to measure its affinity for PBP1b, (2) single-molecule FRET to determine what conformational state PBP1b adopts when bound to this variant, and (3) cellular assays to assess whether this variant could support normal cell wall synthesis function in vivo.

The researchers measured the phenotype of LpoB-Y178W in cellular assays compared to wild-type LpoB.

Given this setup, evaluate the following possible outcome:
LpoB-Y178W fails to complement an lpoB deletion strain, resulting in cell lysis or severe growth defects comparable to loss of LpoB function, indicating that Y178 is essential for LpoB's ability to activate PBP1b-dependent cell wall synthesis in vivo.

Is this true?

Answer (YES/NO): YES